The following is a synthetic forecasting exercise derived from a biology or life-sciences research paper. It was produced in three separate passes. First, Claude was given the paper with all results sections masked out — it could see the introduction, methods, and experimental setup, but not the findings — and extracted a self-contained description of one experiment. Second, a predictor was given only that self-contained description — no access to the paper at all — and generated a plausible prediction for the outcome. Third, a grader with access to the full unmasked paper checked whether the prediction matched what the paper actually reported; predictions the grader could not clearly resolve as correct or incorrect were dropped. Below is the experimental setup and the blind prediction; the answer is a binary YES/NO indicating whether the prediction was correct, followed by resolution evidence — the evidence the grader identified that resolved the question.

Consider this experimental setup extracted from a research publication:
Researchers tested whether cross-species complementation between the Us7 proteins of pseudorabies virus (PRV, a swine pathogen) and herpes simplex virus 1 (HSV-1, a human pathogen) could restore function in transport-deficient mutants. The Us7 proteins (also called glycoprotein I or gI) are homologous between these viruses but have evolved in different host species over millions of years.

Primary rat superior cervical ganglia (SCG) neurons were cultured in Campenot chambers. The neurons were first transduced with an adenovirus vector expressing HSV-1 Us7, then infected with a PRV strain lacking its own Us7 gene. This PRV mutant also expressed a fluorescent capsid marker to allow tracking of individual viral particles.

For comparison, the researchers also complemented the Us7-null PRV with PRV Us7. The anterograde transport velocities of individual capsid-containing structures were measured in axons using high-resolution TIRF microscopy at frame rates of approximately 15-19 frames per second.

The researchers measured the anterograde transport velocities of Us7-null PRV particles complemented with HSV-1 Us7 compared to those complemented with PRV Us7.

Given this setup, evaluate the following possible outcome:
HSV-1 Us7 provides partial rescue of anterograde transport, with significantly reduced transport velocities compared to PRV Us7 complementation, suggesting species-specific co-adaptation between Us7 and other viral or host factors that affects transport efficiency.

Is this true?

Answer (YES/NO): YES